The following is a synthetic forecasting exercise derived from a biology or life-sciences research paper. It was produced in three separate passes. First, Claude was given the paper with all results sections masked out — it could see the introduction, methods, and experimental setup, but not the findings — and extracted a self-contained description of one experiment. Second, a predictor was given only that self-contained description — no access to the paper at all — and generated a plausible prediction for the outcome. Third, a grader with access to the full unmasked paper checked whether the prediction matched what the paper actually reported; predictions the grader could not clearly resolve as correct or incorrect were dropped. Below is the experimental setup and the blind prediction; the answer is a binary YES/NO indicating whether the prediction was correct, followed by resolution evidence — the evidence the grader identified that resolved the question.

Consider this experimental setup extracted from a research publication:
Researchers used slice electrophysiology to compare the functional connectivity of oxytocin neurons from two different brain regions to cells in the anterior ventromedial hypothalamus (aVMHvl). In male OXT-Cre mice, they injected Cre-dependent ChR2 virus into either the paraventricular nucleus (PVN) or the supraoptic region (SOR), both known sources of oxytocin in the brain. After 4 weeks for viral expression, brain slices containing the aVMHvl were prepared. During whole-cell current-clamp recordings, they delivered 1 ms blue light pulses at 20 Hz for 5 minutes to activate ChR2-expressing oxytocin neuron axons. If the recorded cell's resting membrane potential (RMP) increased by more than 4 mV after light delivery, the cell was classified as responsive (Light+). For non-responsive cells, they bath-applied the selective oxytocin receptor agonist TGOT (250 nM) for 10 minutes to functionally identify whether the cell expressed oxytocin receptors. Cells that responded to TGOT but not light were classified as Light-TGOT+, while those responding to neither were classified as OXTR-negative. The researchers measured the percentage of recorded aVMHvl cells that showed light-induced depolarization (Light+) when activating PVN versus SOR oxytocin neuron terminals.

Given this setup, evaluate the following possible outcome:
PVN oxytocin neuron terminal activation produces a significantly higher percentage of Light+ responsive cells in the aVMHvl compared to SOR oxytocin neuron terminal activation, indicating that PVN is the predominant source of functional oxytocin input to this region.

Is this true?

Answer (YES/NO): NO